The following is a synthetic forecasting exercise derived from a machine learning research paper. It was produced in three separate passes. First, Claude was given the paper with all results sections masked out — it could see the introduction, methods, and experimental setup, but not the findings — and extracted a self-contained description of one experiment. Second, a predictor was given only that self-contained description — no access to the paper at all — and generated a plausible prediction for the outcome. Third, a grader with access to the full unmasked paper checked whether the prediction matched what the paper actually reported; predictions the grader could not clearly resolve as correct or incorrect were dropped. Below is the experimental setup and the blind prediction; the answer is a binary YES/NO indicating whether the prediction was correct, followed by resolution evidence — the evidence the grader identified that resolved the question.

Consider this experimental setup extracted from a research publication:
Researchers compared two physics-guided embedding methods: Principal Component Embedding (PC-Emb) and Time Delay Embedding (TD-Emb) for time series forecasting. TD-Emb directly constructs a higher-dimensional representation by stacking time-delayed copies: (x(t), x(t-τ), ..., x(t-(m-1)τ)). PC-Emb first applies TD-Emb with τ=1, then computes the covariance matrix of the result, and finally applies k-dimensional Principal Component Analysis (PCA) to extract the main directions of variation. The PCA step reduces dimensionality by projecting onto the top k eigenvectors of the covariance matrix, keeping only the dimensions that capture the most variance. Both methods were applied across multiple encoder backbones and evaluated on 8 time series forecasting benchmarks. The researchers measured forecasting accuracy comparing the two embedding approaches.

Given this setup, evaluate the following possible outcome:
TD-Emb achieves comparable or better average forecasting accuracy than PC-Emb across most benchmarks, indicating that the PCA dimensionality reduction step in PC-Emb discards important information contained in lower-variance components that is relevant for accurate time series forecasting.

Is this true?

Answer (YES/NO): YES